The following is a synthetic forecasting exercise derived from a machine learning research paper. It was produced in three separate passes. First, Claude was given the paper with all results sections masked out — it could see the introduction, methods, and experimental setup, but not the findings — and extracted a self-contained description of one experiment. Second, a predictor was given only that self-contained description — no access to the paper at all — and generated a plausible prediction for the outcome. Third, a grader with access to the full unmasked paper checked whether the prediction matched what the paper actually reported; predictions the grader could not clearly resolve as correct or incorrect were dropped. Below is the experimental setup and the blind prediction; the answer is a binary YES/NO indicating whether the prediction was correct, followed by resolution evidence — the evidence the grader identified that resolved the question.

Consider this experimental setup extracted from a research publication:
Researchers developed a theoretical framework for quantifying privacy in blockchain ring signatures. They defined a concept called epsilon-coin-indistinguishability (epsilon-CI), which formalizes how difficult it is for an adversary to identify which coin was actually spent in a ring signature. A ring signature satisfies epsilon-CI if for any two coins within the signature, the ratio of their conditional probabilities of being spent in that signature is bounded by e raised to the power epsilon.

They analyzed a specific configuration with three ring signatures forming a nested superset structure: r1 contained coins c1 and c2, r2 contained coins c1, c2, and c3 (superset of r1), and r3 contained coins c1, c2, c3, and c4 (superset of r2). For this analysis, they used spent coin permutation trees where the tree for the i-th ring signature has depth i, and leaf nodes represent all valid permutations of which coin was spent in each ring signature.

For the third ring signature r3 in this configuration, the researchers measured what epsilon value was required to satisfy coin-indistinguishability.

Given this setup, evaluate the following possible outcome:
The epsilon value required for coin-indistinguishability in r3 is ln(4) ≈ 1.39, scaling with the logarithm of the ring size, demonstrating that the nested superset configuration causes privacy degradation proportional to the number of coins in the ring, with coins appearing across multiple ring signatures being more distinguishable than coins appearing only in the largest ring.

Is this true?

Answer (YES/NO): NO